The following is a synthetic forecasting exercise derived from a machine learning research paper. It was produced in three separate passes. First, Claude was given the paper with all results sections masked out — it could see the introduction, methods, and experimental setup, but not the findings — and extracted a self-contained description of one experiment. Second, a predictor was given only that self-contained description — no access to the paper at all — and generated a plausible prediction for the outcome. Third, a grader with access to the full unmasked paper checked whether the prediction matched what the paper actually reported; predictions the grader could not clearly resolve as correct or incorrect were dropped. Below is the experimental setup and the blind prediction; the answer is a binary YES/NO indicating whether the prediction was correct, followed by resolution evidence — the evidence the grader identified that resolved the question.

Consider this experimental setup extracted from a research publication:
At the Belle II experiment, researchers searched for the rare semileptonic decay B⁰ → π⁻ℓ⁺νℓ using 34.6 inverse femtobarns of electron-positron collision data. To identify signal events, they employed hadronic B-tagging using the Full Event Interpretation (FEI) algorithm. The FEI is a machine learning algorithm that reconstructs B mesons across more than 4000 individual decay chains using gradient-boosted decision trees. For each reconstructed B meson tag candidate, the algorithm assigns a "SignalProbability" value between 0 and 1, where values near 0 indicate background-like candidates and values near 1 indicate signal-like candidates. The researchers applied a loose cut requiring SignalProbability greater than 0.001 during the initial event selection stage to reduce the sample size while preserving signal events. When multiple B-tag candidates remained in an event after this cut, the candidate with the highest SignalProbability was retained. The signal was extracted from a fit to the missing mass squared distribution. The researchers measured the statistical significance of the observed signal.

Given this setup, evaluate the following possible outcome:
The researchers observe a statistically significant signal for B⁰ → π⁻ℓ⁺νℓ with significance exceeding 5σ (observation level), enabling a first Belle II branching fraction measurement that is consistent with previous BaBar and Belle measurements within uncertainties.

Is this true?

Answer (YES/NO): YES